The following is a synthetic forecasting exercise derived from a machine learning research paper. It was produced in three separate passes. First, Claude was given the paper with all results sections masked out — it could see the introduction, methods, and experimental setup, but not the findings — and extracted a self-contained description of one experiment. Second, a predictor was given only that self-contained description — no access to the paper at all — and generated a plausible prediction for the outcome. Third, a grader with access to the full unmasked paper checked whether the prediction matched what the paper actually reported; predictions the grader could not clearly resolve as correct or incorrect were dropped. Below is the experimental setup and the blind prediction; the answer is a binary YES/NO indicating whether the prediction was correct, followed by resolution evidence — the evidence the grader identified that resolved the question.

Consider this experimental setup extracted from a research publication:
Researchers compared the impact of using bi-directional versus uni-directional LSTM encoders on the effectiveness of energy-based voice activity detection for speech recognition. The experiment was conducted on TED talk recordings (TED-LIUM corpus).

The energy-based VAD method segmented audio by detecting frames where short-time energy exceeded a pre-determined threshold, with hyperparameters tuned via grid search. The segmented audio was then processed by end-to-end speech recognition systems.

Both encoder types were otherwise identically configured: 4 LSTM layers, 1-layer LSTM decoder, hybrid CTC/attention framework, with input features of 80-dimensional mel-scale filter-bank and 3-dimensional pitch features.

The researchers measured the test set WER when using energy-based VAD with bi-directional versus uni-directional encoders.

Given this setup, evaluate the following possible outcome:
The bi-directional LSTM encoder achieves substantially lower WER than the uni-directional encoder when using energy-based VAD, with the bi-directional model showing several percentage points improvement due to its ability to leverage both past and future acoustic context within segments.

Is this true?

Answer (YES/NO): NO